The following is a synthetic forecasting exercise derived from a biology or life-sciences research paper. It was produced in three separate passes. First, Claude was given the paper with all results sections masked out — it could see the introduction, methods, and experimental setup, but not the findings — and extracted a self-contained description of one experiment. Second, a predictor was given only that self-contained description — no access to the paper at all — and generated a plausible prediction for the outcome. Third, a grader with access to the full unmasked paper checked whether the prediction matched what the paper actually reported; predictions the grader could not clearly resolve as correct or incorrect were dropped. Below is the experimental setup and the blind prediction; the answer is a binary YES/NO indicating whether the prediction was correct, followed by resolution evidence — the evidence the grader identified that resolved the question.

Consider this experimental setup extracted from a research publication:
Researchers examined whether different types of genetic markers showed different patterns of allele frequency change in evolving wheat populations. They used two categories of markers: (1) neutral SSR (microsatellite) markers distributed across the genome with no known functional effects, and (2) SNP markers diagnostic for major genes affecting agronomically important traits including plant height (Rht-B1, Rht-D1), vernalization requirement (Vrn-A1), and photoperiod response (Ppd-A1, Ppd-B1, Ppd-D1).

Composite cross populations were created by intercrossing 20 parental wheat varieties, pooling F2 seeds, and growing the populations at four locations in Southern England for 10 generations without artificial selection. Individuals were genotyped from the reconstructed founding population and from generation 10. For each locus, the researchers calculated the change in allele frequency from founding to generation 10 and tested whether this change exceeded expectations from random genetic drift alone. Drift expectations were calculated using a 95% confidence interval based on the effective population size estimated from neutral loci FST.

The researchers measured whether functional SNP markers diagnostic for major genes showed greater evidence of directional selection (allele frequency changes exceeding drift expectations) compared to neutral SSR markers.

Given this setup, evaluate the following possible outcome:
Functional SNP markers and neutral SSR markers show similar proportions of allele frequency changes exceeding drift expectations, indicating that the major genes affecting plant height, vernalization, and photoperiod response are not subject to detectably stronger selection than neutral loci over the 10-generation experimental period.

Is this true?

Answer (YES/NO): NO